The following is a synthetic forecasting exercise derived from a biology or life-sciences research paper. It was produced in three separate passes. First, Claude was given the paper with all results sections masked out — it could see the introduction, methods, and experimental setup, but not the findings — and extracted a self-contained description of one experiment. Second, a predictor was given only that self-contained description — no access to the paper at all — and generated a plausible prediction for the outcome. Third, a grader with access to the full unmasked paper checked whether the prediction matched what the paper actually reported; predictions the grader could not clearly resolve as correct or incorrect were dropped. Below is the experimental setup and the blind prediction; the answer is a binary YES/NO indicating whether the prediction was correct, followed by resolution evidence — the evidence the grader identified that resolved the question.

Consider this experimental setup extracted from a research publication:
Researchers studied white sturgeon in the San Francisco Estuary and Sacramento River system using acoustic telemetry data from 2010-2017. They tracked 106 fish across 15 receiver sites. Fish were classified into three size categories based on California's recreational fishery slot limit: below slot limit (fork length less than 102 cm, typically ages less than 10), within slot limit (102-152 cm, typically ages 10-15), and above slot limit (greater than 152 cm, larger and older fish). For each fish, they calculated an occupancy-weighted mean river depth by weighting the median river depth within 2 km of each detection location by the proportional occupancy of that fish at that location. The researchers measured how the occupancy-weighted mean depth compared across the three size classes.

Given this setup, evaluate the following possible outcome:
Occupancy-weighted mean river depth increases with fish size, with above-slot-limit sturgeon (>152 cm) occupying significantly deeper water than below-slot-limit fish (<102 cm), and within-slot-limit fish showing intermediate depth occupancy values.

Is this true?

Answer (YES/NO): NO